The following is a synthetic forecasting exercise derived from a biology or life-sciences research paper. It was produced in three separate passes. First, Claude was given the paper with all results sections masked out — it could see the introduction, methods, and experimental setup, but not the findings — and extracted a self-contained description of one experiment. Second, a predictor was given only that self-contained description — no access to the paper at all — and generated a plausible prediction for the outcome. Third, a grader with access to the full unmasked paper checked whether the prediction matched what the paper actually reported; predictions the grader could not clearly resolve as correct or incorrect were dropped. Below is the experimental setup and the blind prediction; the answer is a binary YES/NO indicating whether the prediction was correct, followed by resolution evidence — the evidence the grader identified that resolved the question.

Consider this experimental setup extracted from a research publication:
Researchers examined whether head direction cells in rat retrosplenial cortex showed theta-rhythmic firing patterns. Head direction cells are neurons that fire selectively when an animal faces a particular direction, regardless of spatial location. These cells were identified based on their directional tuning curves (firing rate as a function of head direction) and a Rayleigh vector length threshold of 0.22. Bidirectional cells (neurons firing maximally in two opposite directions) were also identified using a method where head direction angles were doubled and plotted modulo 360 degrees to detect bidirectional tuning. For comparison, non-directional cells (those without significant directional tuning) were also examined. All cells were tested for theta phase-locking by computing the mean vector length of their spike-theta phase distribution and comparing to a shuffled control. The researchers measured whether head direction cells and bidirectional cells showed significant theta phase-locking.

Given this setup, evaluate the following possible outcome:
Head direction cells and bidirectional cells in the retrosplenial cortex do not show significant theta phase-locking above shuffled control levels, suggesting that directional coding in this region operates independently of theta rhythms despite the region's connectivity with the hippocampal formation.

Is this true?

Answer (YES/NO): YES